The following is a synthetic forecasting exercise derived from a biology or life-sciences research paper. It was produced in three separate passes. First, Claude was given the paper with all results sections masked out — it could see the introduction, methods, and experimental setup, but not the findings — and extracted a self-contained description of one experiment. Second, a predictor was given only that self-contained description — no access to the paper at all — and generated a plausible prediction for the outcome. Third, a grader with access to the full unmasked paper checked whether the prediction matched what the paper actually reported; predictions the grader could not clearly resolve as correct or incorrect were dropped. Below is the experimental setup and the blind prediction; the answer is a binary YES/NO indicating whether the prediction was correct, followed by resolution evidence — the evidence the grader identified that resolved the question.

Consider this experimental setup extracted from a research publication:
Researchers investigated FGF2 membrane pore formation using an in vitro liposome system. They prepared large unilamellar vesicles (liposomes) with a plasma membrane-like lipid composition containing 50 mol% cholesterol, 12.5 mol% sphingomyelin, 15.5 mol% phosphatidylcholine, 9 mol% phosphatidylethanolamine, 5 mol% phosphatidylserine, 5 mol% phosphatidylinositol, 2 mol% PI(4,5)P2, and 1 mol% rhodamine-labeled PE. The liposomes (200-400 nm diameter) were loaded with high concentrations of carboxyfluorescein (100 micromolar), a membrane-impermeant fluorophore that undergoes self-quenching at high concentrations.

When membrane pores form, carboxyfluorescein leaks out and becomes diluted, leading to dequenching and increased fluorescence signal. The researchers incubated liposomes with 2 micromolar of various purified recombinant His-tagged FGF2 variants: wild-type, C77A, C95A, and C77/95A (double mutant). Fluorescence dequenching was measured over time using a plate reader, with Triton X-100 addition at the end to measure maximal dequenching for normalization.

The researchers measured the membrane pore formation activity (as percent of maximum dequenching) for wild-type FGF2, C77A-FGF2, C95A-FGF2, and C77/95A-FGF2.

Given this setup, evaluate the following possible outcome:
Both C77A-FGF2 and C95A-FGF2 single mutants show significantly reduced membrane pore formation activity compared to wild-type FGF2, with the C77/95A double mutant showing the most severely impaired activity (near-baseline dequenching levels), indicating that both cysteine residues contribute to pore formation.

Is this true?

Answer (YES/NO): NO